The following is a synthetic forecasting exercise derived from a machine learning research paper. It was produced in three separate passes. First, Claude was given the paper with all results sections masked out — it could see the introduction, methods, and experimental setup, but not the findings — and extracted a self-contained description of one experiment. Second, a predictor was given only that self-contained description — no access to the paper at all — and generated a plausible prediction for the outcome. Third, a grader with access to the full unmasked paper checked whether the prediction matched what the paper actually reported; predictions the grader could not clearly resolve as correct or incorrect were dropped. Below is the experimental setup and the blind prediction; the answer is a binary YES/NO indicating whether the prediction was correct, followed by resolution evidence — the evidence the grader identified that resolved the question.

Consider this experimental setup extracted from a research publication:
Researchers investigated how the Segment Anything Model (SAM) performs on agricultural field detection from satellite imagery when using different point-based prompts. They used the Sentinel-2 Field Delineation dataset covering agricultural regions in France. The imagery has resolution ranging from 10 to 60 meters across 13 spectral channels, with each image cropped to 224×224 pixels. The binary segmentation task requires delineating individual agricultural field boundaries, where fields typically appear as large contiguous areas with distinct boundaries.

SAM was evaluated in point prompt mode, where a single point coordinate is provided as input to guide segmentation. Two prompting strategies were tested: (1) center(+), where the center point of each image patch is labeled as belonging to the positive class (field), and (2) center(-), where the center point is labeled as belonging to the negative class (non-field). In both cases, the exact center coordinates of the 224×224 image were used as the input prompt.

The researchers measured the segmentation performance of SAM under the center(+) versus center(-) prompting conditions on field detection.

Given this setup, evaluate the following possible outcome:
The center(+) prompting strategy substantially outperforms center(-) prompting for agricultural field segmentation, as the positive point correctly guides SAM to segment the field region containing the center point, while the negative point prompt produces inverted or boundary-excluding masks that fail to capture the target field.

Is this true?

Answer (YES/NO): YES